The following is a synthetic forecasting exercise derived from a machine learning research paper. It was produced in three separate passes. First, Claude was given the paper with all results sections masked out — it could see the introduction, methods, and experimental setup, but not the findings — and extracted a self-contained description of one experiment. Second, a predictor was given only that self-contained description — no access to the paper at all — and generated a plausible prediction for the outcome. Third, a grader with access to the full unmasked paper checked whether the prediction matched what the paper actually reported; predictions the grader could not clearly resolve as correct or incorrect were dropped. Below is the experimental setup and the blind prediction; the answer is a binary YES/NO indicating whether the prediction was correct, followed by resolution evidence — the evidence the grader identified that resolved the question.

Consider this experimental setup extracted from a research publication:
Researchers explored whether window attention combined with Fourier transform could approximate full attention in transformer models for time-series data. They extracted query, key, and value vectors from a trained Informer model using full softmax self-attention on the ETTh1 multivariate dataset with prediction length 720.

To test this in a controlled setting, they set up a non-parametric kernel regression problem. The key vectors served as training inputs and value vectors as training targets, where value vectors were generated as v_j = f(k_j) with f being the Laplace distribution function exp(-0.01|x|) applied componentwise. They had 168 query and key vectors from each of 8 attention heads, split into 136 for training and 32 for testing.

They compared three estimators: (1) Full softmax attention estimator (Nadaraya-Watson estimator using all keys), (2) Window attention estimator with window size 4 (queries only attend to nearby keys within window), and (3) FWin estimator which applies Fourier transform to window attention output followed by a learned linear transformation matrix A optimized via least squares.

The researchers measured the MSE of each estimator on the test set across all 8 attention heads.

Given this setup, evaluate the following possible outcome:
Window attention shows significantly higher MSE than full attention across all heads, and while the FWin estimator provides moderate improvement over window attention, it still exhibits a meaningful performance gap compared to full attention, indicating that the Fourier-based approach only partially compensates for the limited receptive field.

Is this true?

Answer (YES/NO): NO